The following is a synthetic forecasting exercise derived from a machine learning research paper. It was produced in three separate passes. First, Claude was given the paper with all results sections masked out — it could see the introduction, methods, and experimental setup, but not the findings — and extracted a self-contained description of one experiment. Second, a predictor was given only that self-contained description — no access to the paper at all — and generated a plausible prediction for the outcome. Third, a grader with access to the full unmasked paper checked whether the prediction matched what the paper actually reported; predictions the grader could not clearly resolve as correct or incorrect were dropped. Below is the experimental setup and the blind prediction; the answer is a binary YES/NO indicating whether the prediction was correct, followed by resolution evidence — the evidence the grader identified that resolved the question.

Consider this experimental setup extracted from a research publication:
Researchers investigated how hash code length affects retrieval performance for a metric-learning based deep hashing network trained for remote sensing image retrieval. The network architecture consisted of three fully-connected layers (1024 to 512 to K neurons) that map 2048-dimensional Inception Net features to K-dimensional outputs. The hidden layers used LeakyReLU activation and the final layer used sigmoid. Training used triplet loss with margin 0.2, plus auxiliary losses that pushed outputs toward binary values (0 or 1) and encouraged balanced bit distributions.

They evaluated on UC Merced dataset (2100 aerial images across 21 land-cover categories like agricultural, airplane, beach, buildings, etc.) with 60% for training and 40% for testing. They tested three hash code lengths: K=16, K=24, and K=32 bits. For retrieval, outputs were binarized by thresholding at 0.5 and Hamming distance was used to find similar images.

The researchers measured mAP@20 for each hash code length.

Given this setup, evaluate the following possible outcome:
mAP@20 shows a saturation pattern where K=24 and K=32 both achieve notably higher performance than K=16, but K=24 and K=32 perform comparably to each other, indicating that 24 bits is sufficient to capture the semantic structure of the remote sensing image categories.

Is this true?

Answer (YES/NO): NO